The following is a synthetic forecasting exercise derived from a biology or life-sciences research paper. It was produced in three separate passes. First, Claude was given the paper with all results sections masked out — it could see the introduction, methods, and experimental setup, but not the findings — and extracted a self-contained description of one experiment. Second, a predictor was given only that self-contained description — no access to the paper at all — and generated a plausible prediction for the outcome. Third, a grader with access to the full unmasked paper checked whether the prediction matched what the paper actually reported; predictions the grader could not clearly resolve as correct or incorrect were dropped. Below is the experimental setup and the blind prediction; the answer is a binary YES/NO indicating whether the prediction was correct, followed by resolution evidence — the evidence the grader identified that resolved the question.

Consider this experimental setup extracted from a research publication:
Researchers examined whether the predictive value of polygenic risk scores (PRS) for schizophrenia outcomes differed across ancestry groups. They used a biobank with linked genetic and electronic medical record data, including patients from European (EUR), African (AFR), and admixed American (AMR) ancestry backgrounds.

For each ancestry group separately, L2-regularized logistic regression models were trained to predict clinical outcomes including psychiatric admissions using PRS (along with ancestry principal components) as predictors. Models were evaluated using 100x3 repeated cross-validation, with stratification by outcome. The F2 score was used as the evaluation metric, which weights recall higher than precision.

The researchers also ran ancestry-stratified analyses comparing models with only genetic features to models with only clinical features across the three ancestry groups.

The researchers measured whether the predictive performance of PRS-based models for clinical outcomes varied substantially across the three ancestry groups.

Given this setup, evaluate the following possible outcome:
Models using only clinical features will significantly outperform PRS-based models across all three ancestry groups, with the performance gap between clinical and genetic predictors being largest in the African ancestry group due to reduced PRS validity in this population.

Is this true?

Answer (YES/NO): NO